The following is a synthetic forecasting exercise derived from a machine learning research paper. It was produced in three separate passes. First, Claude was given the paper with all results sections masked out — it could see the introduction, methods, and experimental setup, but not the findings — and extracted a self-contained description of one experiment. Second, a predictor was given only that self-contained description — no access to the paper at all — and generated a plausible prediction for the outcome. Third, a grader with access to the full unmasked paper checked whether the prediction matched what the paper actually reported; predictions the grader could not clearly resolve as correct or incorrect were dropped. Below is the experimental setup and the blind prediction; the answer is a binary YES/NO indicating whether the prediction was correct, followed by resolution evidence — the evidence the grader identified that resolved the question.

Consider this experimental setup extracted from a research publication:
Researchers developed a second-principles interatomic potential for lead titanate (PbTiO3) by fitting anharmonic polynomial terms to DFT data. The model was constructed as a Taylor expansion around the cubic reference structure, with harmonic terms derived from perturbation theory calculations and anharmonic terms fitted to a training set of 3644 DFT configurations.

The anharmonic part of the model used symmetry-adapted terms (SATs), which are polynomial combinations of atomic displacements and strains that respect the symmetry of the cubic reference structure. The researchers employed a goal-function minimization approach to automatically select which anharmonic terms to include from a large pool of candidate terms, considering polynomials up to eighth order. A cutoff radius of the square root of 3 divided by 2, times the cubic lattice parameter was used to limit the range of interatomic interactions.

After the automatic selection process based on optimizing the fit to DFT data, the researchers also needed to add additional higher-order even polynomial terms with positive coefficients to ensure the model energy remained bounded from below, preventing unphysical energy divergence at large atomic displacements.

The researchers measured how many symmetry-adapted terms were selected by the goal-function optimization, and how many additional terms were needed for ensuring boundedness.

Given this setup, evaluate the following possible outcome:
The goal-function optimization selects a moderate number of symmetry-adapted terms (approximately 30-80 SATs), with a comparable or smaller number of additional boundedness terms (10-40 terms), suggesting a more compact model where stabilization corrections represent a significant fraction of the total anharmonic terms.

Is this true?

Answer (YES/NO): NO